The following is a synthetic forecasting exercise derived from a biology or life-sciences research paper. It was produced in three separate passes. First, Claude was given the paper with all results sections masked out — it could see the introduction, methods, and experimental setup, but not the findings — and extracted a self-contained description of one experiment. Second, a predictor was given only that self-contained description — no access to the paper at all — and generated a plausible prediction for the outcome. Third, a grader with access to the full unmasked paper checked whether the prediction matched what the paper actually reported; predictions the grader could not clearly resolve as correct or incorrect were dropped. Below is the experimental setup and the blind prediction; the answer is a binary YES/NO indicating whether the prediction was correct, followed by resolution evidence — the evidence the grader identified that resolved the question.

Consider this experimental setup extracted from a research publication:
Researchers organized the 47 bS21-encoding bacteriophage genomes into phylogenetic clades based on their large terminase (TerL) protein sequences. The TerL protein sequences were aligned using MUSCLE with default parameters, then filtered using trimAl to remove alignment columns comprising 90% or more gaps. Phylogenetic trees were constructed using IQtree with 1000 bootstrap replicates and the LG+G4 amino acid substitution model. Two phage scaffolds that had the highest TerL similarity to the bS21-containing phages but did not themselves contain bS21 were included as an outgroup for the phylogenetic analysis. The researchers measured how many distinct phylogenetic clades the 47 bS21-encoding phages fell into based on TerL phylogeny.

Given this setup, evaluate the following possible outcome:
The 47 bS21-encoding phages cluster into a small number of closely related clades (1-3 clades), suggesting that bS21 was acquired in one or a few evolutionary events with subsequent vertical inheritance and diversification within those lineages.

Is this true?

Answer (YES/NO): NO